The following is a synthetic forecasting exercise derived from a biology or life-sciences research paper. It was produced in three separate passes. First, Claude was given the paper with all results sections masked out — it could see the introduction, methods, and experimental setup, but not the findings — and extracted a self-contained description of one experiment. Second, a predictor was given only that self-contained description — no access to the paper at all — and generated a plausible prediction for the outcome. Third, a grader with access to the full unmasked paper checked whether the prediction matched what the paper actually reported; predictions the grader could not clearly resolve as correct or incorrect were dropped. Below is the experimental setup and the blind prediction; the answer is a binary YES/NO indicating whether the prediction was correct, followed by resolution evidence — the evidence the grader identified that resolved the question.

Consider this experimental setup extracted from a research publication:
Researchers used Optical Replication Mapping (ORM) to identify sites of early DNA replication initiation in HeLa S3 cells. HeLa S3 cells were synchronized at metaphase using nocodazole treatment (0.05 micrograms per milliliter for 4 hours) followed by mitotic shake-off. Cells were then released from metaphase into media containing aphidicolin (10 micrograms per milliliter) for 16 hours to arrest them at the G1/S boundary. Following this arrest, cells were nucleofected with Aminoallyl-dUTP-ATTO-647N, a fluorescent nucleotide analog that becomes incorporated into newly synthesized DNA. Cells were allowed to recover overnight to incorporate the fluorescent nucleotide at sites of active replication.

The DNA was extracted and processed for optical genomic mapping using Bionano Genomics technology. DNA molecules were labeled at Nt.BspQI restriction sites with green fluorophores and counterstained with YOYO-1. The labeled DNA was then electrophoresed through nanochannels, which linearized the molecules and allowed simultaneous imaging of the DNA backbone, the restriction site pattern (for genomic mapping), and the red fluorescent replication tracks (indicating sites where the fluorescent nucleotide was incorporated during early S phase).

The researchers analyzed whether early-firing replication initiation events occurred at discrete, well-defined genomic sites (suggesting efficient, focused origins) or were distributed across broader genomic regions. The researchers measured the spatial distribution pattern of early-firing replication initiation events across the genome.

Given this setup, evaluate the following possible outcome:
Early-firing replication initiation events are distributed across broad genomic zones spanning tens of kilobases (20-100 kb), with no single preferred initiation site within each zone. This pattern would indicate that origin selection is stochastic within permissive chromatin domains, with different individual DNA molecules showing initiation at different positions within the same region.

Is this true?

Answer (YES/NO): YES